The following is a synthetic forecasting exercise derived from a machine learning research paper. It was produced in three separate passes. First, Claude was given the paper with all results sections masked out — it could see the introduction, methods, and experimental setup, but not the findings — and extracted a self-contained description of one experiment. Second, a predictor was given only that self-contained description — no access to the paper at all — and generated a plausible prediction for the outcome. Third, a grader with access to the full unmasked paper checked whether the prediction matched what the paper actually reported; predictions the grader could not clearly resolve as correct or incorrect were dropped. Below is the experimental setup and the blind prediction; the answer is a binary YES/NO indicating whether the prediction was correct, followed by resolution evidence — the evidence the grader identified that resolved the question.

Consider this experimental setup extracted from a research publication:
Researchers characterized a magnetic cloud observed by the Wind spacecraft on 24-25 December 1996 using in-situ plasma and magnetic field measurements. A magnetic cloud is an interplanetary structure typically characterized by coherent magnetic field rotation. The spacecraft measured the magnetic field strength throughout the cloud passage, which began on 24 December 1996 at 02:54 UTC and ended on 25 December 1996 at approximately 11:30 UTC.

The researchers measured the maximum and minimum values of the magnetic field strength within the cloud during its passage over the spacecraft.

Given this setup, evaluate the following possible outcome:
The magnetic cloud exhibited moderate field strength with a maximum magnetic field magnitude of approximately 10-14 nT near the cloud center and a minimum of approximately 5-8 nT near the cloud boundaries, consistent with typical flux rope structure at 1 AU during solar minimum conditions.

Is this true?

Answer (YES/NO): YES